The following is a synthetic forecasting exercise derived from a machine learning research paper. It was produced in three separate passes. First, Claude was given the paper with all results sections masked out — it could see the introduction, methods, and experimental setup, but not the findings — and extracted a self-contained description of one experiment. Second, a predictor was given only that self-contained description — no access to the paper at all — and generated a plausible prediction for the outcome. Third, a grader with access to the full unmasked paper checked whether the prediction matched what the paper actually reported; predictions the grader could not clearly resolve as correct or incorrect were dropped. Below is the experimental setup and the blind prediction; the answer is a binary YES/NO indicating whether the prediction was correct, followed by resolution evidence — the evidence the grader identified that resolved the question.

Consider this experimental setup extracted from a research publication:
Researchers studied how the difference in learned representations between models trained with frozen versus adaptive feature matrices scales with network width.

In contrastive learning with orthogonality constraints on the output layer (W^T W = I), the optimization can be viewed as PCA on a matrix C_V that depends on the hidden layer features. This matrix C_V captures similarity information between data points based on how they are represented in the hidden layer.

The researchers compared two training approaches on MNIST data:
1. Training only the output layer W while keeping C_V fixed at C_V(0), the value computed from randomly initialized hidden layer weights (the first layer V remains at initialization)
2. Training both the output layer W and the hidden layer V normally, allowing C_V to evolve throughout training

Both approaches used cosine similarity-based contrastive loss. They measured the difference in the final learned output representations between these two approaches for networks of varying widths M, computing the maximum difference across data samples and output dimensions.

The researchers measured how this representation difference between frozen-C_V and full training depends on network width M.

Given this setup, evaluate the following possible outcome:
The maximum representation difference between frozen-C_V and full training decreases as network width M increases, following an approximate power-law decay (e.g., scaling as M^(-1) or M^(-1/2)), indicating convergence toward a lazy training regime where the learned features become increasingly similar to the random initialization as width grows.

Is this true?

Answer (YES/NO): YES